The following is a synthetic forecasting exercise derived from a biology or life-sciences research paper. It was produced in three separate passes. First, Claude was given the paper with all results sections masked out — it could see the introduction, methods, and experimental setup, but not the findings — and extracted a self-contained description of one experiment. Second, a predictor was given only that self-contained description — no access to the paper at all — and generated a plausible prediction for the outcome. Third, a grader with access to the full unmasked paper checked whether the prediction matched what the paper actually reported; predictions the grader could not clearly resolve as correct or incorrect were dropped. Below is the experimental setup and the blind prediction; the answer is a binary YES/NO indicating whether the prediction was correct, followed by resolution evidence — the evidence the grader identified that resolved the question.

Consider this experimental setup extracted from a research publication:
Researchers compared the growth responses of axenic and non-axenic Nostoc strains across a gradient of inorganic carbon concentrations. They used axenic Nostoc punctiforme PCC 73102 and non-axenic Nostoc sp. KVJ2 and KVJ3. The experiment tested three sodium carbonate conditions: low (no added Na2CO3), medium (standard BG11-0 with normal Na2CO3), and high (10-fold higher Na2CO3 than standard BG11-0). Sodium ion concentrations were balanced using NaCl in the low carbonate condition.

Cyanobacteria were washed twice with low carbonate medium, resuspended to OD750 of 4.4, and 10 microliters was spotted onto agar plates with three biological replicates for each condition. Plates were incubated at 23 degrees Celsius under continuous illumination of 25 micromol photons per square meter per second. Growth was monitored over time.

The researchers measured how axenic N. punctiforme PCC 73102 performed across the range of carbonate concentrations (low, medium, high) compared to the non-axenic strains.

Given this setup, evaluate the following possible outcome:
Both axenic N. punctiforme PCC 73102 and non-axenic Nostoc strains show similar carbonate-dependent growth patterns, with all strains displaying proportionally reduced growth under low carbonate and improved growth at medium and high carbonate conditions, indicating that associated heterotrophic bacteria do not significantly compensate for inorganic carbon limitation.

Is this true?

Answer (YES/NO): NO